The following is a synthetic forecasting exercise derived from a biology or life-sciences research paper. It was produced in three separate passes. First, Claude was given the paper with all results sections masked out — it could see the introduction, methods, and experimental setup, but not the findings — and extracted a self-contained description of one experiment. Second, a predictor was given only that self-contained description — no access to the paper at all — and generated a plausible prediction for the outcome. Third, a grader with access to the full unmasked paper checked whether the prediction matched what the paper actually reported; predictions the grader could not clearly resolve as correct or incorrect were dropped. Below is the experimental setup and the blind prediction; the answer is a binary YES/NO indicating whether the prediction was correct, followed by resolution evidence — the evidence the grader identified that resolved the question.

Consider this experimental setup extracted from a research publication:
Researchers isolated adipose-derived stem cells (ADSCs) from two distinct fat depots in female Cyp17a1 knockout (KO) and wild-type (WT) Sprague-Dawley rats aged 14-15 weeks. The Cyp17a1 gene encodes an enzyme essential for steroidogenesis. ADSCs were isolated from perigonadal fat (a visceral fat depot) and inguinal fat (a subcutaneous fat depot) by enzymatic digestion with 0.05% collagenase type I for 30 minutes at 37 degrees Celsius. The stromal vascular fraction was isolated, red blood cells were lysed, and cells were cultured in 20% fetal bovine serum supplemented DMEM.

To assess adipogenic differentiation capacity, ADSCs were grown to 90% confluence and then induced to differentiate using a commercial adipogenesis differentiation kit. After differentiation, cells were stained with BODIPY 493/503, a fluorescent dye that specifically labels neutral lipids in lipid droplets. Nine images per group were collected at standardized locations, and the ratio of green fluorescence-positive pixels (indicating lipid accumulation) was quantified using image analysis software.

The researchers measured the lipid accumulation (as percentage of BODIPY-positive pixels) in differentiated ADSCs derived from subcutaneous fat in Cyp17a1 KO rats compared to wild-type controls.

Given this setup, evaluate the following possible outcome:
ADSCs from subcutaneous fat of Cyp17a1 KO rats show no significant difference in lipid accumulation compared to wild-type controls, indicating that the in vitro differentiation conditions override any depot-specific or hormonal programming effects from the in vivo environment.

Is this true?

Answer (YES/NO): NO